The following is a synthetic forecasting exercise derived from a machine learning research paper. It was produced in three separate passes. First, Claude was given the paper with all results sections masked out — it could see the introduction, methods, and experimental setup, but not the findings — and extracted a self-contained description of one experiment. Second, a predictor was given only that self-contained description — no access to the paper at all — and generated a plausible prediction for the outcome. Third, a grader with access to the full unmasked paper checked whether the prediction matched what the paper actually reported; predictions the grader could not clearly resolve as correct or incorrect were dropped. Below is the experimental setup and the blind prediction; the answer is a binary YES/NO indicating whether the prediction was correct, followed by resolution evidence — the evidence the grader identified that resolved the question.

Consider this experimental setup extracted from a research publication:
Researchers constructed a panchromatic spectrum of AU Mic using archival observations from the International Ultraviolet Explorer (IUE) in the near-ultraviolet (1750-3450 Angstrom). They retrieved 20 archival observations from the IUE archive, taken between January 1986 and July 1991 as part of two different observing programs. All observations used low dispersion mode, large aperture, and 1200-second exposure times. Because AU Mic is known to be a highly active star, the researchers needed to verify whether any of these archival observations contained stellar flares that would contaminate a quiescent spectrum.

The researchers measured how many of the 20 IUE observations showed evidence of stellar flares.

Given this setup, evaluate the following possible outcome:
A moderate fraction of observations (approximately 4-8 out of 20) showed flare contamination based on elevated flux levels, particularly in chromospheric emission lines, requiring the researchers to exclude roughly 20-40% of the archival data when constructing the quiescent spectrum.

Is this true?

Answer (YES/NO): NO